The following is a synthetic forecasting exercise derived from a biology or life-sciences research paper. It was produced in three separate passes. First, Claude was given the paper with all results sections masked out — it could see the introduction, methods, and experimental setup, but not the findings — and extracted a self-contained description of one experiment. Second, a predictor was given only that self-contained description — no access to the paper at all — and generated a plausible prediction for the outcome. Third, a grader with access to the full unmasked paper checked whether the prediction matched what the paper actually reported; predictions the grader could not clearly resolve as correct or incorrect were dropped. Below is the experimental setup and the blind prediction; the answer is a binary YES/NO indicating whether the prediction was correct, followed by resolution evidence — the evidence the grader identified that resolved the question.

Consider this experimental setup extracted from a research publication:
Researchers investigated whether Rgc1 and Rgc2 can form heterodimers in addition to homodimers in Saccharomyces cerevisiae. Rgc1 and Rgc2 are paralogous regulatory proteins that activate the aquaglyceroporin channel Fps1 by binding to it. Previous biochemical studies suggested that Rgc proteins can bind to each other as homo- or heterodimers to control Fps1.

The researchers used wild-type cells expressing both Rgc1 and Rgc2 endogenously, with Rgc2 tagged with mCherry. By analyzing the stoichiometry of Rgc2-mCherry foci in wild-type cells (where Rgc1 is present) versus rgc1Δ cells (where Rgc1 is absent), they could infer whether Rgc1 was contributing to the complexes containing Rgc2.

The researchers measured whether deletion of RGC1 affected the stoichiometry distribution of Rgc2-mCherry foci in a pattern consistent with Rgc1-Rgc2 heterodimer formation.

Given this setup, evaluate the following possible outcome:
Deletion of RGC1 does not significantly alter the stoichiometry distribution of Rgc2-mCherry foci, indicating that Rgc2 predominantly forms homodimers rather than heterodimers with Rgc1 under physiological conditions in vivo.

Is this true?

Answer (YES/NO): YES